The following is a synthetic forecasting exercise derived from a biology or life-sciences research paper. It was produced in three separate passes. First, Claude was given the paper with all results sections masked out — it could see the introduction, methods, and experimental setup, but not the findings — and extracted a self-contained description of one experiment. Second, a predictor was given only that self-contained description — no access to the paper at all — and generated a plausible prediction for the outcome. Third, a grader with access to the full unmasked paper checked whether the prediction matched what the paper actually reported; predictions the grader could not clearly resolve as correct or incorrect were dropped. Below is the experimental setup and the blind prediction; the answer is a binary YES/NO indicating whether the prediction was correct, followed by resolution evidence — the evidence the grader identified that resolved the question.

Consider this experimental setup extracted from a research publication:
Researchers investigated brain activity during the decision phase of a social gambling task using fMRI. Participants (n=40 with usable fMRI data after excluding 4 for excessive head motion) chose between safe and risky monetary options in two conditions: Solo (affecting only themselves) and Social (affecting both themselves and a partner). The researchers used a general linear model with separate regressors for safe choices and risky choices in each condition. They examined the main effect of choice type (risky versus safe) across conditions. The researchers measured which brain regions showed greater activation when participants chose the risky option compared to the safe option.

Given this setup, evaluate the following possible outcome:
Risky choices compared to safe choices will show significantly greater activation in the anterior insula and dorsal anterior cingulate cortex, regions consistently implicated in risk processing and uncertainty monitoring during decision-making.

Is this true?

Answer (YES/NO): NO